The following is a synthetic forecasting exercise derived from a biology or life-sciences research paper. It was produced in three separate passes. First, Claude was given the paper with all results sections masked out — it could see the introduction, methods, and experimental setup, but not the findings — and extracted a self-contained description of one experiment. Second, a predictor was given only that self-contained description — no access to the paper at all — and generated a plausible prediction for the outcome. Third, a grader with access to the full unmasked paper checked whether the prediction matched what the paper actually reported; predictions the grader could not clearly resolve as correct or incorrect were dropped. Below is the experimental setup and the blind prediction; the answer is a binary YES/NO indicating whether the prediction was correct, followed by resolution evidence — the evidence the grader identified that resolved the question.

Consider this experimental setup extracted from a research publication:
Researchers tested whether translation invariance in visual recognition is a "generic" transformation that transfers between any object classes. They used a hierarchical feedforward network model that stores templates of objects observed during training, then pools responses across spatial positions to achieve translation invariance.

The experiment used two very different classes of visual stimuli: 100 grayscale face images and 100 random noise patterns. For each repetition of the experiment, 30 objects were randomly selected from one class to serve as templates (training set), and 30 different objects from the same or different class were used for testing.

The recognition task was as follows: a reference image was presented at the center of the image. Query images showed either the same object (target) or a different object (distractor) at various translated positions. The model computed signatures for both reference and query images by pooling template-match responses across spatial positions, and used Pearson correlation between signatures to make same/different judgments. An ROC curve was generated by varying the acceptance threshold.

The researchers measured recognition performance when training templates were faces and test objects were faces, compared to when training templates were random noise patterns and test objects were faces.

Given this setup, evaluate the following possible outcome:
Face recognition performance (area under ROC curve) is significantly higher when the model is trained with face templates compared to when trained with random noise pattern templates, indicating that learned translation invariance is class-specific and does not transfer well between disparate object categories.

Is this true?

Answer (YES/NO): NO